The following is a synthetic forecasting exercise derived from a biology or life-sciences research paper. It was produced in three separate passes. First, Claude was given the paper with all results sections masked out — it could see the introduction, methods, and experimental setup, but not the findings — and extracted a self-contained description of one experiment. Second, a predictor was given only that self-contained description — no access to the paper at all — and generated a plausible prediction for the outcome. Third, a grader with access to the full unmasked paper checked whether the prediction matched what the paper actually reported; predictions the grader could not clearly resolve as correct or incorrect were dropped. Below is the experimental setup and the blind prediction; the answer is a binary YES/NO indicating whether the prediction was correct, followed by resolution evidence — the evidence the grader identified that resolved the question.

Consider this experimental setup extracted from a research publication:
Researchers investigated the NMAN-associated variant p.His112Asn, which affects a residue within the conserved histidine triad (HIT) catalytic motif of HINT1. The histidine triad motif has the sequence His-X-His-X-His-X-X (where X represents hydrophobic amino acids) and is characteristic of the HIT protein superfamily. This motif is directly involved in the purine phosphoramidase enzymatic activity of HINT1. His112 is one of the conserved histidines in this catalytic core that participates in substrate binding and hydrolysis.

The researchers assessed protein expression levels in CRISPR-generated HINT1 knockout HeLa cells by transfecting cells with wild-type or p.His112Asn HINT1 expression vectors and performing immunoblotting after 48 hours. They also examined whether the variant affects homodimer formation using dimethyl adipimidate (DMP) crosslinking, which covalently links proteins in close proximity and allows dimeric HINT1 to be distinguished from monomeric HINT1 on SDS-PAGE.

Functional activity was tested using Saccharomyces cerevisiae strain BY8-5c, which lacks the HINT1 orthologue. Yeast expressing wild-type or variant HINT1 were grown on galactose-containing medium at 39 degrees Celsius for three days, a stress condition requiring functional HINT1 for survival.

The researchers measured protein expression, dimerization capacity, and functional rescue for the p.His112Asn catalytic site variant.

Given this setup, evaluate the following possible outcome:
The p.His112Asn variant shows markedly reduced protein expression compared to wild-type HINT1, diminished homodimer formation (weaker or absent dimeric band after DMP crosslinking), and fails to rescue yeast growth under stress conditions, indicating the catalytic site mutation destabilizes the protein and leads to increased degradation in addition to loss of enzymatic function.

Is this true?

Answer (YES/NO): NO